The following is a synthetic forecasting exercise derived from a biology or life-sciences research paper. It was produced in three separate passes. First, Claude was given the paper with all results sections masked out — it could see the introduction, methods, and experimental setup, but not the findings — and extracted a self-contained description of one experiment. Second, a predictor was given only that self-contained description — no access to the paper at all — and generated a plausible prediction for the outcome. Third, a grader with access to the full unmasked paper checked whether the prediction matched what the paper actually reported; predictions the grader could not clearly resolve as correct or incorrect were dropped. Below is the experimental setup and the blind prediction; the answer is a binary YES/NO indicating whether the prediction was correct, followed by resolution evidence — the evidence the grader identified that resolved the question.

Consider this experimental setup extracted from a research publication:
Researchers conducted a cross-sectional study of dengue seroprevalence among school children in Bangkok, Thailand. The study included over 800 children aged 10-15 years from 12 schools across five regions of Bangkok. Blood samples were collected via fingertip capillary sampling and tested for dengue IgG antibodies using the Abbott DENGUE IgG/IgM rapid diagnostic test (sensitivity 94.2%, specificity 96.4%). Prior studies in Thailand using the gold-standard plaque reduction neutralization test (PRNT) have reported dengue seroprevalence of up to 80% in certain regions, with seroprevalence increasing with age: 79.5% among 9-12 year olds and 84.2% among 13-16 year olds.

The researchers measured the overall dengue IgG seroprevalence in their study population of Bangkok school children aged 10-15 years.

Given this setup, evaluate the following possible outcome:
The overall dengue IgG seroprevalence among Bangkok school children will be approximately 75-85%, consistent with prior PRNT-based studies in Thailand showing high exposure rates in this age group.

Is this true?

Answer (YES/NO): NO